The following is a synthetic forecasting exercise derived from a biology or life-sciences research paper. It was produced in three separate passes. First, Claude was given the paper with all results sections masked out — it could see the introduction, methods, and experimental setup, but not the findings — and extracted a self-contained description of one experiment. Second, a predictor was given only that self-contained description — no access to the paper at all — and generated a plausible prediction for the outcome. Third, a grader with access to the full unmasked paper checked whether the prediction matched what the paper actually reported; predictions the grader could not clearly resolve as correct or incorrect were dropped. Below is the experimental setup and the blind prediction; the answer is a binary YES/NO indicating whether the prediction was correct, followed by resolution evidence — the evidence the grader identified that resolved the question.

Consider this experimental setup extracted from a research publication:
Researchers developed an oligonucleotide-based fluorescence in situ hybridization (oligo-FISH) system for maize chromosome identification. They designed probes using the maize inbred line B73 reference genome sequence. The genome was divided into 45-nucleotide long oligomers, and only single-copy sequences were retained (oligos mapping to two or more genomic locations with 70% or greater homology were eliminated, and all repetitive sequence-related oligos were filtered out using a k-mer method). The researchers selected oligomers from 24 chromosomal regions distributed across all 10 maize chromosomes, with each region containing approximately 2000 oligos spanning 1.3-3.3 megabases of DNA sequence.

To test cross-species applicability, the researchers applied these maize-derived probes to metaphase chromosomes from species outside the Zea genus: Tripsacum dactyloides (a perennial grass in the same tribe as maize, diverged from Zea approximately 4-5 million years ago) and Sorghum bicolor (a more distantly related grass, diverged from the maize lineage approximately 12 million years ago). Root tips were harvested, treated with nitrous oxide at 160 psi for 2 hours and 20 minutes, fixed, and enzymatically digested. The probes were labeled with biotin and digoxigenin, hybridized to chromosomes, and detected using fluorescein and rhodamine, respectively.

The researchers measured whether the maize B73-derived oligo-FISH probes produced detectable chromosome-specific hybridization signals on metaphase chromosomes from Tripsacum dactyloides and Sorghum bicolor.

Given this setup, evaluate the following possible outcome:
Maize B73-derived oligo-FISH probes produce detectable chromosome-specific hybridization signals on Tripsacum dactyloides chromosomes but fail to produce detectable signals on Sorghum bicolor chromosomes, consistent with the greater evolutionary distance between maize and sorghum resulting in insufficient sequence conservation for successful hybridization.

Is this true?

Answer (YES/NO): NO